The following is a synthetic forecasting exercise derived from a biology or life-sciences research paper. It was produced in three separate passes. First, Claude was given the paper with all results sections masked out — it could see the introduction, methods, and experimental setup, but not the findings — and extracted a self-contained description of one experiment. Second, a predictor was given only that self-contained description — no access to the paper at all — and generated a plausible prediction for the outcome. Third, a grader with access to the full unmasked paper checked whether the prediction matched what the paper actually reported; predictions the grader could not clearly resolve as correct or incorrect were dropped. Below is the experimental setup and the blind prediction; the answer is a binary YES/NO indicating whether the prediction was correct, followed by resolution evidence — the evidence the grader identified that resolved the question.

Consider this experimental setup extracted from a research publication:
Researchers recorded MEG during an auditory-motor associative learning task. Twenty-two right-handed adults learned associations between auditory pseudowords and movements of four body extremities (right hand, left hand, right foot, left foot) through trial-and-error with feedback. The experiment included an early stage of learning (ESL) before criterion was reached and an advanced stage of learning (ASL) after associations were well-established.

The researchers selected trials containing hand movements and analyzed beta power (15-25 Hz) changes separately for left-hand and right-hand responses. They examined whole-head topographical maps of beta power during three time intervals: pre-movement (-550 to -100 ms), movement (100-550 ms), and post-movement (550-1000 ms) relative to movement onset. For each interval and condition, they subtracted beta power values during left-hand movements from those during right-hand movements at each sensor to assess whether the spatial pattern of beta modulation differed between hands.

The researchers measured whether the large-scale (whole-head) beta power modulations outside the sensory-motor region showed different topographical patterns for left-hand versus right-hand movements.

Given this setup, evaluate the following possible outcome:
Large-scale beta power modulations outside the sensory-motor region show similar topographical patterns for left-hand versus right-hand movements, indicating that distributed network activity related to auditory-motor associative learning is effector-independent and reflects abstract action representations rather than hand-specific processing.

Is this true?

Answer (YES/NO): YES